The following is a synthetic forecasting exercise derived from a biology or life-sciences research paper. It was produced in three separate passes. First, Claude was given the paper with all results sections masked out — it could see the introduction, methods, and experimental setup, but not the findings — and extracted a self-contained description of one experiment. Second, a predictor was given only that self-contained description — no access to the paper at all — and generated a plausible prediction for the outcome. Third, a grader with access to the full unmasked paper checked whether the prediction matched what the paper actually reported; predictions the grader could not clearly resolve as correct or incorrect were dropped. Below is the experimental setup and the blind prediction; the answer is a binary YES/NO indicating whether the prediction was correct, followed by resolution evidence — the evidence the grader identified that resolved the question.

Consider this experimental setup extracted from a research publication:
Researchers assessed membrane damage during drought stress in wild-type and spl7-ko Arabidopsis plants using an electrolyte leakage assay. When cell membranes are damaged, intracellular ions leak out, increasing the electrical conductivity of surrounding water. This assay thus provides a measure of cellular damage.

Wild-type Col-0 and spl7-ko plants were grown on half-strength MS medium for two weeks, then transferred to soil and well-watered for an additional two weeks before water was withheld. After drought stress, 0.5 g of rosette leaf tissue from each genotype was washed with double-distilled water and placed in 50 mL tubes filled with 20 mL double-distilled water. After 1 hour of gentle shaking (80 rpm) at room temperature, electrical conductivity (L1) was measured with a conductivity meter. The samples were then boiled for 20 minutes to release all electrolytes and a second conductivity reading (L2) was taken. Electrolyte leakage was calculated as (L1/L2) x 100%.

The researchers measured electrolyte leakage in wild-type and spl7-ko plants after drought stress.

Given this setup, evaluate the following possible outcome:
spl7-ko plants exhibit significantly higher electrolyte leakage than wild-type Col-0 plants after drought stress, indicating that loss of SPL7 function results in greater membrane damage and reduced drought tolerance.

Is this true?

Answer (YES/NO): NO